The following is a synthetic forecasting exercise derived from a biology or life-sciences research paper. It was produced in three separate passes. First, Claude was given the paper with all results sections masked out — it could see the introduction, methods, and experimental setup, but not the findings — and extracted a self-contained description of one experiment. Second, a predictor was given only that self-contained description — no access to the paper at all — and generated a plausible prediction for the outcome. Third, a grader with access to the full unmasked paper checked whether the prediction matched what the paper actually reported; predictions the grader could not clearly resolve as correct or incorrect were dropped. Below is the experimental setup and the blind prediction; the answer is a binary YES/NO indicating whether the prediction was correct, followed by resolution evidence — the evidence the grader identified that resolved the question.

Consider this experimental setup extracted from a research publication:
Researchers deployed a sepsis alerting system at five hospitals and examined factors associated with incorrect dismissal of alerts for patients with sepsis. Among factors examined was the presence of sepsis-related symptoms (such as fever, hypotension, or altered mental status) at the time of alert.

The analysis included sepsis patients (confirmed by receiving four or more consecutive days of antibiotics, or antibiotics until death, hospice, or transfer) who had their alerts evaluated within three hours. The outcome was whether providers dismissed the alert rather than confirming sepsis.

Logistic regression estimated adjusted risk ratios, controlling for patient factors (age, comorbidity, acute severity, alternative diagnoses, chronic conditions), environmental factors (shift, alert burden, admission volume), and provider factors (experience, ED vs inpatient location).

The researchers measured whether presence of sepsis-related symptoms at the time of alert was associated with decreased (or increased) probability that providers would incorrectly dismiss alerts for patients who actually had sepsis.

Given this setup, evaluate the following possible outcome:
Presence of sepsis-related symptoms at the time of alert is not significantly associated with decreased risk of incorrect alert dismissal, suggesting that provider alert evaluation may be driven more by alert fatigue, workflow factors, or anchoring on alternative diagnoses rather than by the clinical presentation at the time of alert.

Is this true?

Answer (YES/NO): NO